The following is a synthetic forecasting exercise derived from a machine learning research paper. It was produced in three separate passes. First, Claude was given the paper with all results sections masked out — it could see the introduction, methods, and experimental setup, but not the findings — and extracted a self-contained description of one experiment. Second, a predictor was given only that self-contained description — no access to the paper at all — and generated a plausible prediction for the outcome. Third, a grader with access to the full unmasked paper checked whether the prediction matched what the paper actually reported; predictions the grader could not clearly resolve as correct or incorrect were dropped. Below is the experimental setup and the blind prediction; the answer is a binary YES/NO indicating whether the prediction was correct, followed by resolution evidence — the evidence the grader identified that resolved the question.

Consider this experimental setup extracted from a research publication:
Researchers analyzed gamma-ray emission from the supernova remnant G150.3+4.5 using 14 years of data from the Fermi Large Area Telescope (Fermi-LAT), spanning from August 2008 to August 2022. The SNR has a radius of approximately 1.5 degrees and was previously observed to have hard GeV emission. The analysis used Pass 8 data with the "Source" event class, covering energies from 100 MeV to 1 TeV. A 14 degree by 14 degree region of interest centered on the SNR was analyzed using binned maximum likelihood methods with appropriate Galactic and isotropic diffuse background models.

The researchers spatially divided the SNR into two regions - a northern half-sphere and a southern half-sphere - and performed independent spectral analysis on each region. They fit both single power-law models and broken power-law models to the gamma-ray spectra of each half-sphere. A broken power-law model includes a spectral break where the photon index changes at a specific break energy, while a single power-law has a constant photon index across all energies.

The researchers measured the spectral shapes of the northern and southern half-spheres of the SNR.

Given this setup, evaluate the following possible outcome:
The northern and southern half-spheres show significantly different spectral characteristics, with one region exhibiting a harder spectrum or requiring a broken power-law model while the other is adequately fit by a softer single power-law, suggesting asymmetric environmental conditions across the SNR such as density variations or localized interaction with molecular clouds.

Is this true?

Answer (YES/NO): YES